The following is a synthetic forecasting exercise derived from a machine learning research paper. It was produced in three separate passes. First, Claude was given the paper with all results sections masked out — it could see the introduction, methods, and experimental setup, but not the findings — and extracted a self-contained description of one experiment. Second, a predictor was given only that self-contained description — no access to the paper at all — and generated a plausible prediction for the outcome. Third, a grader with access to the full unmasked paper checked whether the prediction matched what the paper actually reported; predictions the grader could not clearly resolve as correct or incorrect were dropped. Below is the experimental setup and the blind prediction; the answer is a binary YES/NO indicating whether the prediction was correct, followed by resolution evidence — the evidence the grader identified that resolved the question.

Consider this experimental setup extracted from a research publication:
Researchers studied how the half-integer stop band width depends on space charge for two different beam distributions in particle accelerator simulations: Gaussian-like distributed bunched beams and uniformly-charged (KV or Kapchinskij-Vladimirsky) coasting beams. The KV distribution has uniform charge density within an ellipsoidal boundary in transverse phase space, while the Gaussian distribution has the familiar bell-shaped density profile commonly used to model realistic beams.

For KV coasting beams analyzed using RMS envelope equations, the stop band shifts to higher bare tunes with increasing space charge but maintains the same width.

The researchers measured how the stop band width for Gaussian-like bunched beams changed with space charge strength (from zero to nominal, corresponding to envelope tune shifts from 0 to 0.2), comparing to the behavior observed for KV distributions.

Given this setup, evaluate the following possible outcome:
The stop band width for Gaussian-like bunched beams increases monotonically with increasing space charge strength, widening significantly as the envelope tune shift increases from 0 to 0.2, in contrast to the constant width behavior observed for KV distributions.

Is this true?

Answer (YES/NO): YES